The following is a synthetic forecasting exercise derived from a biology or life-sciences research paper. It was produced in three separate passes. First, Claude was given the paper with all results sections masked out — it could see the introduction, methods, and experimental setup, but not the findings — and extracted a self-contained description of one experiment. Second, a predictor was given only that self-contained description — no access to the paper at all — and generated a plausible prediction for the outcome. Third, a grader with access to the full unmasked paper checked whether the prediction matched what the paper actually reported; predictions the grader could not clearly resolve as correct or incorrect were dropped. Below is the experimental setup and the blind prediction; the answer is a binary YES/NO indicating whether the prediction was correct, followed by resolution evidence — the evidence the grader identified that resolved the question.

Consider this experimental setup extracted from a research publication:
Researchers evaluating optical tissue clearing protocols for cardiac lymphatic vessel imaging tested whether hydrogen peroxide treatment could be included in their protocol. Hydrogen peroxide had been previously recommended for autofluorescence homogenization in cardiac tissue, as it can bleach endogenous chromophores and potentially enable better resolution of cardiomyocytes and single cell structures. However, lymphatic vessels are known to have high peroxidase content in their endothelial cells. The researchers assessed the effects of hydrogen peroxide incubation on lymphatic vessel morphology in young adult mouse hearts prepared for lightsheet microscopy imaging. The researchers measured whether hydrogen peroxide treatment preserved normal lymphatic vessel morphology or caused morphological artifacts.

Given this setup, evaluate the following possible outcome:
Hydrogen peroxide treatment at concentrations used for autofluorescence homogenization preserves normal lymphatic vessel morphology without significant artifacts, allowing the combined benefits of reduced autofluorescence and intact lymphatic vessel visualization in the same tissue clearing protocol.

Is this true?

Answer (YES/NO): NO